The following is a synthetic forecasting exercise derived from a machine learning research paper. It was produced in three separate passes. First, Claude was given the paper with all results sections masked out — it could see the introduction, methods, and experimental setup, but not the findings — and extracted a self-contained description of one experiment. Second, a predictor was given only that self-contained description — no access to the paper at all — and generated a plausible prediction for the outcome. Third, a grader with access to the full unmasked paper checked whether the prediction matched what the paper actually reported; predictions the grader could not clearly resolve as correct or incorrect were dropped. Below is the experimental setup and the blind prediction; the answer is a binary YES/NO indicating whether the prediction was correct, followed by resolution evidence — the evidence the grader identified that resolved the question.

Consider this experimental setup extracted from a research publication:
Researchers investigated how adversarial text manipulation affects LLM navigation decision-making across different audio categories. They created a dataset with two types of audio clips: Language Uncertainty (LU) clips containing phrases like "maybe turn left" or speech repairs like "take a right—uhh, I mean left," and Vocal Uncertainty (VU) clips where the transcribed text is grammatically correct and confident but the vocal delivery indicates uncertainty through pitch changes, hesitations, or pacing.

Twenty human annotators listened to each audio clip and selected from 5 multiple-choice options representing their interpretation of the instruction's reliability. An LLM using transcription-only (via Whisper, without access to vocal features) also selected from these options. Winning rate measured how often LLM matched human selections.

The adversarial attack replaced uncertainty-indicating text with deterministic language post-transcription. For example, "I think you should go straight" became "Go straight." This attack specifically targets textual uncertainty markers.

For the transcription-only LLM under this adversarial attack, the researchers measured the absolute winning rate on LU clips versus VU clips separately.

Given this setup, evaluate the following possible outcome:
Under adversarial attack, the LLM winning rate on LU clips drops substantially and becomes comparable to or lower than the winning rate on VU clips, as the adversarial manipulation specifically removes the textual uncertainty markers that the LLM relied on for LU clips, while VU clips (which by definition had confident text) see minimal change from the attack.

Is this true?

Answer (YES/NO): NO